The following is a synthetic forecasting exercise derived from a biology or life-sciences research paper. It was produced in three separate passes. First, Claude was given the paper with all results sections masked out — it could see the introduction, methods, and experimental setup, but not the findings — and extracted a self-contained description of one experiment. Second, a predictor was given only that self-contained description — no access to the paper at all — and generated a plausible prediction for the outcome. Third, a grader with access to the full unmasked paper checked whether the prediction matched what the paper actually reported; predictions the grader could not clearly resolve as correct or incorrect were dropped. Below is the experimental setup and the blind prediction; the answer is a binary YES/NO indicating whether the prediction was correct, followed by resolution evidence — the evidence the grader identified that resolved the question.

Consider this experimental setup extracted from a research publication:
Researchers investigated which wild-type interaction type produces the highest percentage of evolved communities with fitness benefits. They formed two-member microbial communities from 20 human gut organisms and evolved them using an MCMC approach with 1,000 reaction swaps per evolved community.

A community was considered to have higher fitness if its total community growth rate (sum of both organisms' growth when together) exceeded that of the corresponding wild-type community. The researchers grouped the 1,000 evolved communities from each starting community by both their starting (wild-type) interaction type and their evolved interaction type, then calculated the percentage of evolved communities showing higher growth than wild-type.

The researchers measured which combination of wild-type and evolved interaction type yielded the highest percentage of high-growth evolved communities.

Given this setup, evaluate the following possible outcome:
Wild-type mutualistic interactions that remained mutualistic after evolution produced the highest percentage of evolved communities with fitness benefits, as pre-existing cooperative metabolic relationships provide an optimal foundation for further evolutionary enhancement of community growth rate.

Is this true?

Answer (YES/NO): NO